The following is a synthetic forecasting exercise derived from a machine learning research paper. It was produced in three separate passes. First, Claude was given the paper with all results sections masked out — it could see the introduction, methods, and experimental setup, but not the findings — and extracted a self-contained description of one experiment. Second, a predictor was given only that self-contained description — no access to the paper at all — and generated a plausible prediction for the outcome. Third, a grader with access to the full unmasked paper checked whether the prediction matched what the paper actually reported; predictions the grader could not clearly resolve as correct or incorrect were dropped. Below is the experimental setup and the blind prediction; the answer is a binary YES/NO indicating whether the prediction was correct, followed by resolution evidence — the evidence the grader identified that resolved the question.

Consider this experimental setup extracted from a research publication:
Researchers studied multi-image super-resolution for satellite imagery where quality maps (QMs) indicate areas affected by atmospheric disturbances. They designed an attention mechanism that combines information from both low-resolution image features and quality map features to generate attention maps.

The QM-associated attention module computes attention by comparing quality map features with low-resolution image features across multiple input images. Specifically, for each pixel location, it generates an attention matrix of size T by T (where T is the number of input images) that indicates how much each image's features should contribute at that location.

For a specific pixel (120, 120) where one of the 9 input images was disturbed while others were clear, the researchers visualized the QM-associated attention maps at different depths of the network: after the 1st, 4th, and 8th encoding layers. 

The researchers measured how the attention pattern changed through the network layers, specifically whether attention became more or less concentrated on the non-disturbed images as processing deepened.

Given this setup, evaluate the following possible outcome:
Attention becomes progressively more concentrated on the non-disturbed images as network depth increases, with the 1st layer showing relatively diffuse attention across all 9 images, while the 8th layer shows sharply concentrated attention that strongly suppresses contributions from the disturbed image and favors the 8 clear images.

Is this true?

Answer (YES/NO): NO